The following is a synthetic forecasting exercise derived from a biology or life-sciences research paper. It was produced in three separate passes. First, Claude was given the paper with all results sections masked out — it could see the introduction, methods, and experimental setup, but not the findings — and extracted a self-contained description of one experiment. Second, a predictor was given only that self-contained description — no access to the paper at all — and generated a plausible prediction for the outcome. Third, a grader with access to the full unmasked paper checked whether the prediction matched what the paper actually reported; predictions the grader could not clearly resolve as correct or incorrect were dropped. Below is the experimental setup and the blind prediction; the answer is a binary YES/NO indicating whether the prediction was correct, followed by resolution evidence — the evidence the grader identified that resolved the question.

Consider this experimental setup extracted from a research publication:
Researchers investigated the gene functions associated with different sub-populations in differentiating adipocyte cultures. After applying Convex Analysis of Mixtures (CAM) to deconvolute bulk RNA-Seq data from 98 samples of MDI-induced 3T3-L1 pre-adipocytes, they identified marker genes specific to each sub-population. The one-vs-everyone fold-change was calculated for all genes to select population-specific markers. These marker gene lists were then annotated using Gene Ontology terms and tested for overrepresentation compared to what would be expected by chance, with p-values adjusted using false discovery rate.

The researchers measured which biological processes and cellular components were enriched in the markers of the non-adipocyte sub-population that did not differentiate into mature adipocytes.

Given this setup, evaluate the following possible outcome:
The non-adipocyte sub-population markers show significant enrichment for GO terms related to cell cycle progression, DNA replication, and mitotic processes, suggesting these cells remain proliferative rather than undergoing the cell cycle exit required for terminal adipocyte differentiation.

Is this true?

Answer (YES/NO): NO